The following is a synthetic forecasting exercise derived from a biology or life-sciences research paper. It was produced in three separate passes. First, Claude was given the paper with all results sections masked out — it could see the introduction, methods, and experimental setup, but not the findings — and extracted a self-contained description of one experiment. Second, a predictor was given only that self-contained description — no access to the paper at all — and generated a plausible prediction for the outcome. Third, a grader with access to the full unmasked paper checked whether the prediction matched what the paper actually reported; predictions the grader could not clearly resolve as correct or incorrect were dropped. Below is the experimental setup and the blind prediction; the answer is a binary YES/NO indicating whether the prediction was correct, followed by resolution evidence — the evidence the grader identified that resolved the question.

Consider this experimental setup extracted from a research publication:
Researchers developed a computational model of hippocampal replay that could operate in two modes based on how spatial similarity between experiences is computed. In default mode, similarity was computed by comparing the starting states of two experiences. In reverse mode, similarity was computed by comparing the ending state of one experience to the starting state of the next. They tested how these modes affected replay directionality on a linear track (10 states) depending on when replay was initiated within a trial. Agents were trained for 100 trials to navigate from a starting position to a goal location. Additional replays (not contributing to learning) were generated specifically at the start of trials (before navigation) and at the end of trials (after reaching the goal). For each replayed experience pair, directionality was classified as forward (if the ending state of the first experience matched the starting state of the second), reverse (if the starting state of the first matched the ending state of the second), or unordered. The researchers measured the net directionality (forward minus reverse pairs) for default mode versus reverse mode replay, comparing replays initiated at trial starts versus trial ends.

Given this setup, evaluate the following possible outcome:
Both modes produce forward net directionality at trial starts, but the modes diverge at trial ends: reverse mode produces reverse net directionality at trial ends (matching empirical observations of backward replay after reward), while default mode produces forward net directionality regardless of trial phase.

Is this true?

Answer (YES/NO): NO